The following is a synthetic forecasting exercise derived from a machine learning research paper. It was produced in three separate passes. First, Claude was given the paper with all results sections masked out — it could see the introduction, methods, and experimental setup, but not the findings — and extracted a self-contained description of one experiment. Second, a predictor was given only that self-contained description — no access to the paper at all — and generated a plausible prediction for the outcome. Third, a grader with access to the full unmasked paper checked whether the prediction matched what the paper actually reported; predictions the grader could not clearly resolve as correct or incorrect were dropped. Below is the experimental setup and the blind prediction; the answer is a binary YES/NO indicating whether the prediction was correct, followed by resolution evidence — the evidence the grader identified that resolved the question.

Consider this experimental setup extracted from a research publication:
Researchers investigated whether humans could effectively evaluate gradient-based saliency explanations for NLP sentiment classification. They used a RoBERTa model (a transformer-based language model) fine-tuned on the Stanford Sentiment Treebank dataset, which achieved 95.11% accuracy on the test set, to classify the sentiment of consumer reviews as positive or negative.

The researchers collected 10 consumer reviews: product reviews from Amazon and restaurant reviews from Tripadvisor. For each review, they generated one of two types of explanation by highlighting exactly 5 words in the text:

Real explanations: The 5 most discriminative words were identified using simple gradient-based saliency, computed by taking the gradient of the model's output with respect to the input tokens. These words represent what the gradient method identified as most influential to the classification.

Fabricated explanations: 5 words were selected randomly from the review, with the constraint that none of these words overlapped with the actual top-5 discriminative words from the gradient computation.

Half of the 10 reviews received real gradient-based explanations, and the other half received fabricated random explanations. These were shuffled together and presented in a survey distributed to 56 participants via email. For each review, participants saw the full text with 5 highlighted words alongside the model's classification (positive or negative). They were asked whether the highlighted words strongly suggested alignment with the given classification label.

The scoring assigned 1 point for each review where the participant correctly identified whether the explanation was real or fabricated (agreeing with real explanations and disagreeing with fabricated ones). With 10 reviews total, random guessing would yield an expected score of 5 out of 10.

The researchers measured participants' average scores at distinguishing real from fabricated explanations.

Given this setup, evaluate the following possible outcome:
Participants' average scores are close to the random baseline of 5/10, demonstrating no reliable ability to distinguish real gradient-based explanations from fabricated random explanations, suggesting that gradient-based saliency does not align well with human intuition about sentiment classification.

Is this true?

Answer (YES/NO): NO